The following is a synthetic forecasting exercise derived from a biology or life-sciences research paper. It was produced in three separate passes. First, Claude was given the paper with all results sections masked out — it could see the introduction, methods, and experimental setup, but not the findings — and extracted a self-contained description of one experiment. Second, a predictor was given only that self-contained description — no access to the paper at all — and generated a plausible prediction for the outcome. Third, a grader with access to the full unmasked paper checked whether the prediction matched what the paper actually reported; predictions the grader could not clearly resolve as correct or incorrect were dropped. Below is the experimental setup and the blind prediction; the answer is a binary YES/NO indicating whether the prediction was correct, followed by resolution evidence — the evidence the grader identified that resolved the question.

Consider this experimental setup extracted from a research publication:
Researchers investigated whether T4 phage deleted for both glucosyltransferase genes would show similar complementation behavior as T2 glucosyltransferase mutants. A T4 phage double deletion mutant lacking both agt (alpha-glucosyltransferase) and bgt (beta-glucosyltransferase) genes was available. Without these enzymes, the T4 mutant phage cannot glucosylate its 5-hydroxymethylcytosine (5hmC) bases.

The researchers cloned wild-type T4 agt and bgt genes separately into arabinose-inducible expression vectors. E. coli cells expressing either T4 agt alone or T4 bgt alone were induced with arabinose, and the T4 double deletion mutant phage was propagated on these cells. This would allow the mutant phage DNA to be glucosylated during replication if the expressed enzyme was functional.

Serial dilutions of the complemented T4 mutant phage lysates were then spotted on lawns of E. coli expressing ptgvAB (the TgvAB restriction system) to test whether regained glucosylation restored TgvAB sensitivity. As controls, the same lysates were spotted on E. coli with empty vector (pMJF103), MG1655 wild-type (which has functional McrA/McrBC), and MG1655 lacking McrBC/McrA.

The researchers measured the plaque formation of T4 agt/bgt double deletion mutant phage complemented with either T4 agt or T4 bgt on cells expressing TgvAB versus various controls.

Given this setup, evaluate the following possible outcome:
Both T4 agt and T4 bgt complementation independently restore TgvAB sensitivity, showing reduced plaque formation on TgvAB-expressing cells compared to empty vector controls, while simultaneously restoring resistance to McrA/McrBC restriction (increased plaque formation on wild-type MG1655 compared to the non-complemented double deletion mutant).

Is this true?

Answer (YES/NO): YES